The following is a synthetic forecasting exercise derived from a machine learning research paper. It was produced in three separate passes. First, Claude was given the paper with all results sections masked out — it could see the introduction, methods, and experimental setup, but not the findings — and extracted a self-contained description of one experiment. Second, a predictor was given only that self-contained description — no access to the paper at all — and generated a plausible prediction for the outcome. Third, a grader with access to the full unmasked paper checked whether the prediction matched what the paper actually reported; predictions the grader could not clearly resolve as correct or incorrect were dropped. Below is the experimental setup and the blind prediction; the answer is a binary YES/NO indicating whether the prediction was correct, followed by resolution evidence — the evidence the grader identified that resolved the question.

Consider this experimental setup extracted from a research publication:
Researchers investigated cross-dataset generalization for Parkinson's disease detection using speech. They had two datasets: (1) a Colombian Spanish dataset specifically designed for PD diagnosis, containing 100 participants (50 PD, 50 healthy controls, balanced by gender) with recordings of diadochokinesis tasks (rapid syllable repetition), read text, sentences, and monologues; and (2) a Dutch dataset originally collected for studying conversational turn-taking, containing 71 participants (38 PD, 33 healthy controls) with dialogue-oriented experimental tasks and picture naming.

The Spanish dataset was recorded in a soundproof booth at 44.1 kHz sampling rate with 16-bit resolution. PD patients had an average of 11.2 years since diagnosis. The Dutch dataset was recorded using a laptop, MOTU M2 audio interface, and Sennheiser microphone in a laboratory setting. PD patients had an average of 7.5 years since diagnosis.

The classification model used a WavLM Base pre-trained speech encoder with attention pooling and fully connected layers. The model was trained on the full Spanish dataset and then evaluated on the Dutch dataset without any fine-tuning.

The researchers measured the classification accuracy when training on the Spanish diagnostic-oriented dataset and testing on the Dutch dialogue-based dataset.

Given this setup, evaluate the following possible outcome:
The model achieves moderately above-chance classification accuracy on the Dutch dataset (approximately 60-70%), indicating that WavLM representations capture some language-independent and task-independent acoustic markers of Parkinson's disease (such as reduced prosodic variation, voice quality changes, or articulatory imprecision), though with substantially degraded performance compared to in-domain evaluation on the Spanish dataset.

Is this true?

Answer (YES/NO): NO